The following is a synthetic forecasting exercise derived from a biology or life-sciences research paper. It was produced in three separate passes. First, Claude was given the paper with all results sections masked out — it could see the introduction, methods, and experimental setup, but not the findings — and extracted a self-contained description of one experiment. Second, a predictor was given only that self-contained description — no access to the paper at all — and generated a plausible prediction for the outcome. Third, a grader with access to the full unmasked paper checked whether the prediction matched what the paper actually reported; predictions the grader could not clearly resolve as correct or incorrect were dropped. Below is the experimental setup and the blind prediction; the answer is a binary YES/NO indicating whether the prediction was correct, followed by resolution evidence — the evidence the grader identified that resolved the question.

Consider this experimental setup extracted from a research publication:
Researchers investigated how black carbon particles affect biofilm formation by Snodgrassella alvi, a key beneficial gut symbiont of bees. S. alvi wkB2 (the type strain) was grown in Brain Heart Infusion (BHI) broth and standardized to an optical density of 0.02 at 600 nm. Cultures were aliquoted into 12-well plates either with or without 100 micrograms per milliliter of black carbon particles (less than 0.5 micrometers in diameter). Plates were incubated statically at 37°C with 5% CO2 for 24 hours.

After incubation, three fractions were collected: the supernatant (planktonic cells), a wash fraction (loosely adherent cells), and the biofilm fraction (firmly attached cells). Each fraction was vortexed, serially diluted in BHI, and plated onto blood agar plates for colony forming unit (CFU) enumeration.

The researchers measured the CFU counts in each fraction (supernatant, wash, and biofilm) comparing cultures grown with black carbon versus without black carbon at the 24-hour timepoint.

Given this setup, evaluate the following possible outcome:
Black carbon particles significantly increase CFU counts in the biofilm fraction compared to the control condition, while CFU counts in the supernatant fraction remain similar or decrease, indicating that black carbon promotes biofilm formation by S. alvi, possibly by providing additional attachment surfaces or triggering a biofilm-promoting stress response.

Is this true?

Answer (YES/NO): YES